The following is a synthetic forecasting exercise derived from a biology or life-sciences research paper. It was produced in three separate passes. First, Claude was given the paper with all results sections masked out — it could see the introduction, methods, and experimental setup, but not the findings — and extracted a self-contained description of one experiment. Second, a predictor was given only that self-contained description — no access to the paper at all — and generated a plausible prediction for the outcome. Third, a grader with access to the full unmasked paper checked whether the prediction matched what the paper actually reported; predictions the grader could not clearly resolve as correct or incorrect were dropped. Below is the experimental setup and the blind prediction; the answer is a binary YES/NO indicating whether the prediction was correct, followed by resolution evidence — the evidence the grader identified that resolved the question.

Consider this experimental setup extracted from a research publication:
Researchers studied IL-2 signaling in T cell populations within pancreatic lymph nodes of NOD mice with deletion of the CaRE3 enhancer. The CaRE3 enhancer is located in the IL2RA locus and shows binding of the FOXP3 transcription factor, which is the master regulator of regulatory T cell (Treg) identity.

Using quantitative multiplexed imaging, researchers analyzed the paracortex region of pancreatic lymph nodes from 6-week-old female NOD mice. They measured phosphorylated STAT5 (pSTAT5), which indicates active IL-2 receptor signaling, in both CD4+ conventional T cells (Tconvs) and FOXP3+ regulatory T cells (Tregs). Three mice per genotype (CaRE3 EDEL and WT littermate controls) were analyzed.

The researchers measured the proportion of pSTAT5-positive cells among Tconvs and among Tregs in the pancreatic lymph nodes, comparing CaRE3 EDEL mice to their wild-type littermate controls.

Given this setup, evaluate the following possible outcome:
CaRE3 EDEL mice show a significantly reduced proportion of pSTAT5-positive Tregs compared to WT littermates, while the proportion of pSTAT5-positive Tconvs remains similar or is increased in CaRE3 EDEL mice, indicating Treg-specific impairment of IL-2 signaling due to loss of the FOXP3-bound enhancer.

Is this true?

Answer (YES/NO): YES